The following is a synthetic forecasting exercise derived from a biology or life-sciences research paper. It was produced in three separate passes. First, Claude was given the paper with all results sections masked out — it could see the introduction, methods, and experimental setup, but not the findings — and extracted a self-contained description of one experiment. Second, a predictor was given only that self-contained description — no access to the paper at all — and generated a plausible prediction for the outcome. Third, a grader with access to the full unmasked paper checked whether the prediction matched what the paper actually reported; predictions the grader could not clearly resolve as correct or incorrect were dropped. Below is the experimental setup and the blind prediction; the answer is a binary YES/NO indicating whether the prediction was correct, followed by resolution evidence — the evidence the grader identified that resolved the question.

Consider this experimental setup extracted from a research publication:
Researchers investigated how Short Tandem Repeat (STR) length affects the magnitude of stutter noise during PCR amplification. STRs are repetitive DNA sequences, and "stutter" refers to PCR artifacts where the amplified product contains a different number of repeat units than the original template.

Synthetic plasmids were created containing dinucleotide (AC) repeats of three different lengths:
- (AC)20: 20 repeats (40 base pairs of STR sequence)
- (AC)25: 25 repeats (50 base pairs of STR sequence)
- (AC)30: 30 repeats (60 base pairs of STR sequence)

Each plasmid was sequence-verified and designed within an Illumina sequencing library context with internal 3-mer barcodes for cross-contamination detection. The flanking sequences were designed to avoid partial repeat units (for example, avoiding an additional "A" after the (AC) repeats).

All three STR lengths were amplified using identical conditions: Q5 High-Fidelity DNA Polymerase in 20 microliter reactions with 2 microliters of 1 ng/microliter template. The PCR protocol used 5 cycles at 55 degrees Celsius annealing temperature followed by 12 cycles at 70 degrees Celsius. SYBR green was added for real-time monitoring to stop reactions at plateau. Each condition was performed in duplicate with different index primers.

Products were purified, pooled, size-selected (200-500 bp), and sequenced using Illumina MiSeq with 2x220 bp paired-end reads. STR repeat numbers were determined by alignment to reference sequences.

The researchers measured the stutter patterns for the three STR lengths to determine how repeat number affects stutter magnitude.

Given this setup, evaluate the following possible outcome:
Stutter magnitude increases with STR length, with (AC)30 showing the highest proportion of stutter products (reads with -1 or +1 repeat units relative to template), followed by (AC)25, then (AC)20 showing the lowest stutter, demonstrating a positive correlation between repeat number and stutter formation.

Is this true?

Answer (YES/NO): YES